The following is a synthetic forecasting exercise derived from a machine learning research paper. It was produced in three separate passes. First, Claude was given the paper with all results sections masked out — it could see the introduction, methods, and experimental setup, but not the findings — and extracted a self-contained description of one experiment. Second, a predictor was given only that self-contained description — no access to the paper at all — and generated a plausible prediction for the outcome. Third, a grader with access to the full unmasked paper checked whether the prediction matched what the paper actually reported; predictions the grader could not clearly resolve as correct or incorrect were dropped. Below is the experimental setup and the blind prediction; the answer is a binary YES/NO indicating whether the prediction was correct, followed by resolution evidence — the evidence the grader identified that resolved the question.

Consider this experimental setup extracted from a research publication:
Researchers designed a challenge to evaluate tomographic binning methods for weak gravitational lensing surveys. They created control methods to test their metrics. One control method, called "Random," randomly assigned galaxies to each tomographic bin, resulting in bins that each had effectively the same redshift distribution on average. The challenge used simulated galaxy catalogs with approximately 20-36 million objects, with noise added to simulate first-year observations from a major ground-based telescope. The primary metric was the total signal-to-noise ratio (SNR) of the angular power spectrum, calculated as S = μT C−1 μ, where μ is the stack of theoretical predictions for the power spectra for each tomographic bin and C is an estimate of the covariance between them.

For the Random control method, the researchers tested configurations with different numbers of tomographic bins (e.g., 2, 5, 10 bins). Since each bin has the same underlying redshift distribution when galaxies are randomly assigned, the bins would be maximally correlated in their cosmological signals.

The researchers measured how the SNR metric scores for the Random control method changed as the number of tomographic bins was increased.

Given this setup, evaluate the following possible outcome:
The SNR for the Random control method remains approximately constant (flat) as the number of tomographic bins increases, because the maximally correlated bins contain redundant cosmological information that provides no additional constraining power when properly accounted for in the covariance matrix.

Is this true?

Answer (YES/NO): YES